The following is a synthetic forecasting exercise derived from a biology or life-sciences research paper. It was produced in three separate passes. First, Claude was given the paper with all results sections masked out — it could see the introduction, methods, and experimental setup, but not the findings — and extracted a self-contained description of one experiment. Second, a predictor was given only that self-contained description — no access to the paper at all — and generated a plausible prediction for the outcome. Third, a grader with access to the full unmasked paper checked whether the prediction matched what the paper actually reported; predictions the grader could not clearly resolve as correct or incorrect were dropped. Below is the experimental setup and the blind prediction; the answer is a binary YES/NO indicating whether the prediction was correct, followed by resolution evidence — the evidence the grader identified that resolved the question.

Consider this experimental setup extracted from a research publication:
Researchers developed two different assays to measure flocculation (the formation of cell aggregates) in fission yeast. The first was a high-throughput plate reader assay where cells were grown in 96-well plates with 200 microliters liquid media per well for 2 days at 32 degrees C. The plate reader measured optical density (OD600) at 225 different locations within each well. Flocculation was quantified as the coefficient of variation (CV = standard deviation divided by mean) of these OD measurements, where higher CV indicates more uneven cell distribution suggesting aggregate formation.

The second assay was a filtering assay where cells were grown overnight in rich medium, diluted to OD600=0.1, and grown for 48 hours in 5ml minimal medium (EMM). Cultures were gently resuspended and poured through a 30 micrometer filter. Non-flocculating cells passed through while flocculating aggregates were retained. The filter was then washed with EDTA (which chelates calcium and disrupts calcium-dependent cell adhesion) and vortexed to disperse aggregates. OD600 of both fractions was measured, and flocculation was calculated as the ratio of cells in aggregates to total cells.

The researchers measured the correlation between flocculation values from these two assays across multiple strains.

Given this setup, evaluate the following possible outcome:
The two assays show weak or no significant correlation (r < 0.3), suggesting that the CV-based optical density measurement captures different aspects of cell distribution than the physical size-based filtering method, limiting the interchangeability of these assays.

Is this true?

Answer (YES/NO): NO